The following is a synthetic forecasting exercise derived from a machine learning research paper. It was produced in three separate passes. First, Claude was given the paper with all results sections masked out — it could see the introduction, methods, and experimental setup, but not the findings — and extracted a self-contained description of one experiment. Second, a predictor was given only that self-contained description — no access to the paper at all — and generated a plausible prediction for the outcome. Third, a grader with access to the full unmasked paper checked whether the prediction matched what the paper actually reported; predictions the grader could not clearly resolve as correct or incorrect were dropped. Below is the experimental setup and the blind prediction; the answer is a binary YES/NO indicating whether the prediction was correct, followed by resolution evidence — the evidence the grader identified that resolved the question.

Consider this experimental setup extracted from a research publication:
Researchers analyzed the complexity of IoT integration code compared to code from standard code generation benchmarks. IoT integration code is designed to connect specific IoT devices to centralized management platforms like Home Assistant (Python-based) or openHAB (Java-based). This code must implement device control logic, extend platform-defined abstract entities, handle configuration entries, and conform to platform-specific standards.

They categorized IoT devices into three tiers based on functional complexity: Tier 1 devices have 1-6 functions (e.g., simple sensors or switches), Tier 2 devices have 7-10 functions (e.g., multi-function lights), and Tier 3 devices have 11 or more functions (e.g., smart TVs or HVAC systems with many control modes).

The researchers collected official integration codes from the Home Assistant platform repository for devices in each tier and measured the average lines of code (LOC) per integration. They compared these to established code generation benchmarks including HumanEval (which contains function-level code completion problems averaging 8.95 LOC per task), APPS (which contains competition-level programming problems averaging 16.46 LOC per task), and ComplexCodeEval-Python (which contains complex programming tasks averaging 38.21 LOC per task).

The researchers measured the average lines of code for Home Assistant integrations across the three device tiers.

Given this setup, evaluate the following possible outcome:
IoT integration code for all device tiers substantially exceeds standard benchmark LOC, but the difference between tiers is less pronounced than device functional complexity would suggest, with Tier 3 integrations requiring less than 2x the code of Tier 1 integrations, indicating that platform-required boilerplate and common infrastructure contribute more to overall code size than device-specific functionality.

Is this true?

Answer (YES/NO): NO